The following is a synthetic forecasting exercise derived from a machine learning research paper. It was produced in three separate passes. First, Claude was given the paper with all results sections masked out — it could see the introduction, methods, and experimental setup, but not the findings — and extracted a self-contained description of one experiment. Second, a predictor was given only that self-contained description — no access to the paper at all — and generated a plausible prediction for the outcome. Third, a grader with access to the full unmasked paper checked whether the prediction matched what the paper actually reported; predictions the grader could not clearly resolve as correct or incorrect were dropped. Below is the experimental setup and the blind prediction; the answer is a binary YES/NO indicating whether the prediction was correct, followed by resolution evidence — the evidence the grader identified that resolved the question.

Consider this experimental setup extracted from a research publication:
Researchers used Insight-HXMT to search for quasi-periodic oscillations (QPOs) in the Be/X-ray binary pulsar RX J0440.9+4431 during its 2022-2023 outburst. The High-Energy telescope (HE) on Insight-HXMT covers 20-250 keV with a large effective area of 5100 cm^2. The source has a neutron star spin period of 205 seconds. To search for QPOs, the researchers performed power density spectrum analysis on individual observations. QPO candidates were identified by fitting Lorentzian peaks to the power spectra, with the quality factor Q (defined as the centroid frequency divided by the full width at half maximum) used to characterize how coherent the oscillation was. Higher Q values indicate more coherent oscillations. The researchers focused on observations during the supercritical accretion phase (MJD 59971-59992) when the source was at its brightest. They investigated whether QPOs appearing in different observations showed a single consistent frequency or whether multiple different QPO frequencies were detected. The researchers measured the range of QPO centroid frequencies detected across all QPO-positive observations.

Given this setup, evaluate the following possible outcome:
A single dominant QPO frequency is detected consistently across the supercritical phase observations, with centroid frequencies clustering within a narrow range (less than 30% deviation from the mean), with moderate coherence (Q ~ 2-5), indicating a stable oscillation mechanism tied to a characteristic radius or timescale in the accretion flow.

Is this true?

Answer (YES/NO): NO